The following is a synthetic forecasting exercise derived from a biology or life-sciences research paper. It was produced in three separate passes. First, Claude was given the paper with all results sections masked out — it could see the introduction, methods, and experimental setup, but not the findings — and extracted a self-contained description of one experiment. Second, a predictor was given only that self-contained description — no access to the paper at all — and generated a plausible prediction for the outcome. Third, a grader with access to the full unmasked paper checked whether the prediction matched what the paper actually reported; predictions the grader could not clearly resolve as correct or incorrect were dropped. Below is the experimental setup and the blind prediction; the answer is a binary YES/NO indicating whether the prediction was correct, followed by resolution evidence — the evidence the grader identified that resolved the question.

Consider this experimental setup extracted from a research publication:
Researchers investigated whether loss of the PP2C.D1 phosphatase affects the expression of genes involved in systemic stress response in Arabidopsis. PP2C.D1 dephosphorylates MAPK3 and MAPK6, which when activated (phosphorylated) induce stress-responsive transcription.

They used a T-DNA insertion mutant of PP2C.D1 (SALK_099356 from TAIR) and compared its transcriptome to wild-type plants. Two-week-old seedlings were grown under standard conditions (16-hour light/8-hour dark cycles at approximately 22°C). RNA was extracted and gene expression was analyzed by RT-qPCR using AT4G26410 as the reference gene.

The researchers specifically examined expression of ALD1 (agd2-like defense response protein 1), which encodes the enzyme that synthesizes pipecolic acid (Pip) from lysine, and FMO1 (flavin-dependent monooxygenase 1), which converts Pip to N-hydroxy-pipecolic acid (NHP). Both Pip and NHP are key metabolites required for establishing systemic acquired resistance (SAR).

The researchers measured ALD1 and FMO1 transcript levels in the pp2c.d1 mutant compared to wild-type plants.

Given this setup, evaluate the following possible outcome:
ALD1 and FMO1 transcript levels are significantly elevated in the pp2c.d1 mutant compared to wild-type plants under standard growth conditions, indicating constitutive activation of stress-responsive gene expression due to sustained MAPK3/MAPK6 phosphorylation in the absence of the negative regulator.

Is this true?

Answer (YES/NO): NO